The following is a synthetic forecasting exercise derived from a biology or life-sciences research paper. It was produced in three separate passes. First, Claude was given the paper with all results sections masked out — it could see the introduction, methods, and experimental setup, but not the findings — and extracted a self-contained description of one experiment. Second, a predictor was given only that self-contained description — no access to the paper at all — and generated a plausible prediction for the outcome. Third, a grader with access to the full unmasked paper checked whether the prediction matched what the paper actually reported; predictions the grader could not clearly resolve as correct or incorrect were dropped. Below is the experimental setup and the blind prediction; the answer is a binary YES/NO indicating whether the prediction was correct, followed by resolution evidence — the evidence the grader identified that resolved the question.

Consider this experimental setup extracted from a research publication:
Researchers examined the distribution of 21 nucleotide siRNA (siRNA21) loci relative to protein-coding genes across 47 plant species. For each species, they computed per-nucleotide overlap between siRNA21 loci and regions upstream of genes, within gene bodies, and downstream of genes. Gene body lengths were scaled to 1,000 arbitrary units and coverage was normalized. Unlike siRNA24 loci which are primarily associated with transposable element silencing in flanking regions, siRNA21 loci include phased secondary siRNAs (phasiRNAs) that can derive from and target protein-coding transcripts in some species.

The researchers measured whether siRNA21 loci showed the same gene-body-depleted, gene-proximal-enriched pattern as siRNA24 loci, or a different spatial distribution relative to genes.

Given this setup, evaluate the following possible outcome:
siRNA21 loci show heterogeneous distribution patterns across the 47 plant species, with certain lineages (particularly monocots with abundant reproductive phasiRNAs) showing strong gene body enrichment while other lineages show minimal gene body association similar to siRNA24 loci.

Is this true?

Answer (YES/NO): NO